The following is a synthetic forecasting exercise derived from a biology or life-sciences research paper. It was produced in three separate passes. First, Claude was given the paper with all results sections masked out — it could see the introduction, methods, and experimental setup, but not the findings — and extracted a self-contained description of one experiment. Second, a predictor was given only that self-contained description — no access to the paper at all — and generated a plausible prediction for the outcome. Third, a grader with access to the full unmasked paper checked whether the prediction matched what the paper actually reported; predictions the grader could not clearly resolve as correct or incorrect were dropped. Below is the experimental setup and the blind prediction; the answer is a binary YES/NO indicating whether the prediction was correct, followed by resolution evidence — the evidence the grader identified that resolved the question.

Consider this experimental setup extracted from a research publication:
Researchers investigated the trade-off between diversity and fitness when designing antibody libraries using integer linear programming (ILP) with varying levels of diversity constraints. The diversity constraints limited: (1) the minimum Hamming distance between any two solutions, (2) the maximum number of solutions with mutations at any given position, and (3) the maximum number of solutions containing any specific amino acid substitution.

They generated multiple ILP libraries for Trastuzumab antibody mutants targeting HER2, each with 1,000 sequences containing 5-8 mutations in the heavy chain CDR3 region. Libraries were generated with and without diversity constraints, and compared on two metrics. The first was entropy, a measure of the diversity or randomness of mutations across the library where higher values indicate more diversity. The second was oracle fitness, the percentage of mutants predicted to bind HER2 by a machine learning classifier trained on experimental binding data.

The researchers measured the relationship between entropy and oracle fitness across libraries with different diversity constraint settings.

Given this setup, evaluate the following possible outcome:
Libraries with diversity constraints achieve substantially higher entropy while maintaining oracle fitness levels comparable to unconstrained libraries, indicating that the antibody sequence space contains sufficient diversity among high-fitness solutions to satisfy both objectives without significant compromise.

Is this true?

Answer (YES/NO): NO